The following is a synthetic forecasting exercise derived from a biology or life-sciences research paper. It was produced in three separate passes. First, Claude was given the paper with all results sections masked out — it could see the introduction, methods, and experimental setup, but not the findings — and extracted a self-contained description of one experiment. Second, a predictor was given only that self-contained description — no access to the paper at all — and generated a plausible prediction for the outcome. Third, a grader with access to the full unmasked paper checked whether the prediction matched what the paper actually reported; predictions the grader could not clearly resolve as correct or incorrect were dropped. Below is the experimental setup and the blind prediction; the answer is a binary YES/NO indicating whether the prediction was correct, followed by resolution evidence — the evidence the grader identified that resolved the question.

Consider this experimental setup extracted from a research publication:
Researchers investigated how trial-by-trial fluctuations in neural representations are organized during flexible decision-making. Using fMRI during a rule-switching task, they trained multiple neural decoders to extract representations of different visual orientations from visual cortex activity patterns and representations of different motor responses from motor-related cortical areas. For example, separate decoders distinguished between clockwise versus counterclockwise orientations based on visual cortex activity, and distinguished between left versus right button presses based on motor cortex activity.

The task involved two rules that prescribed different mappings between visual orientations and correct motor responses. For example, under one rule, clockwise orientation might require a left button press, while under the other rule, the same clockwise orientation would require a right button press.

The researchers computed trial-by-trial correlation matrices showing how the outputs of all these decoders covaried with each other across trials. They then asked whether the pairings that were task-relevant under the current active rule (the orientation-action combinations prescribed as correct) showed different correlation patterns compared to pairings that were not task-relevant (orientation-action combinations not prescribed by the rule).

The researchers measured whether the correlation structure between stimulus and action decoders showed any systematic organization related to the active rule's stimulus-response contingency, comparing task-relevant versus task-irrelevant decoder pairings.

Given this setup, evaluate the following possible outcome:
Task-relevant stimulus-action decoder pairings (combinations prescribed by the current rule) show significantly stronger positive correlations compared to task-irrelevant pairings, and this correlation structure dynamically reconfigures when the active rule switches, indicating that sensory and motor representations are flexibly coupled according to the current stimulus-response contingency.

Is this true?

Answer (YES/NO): NO